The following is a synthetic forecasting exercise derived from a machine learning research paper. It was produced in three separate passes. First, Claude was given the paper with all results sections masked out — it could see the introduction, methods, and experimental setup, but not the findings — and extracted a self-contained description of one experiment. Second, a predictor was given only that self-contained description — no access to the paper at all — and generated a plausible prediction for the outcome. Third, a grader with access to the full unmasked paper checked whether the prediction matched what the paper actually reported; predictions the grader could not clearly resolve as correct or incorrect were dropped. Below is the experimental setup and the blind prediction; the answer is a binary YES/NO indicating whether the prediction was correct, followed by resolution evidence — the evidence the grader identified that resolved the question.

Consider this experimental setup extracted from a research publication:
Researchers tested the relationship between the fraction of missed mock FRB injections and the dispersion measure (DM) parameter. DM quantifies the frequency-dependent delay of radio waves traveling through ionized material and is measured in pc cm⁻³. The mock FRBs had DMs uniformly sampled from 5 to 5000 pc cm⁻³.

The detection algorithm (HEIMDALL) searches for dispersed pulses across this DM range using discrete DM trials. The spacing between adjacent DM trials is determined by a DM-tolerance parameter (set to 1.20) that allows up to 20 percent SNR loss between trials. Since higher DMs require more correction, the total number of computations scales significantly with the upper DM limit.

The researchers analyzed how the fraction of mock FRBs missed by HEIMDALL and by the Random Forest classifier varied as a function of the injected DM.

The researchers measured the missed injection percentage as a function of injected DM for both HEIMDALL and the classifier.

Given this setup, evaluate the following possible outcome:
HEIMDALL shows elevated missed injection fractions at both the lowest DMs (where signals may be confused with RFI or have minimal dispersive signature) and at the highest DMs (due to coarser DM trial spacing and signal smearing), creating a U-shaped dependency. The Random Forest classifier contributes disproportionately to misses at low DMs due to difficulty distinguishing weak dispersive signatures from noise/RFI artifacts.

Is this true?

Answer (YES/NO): NO